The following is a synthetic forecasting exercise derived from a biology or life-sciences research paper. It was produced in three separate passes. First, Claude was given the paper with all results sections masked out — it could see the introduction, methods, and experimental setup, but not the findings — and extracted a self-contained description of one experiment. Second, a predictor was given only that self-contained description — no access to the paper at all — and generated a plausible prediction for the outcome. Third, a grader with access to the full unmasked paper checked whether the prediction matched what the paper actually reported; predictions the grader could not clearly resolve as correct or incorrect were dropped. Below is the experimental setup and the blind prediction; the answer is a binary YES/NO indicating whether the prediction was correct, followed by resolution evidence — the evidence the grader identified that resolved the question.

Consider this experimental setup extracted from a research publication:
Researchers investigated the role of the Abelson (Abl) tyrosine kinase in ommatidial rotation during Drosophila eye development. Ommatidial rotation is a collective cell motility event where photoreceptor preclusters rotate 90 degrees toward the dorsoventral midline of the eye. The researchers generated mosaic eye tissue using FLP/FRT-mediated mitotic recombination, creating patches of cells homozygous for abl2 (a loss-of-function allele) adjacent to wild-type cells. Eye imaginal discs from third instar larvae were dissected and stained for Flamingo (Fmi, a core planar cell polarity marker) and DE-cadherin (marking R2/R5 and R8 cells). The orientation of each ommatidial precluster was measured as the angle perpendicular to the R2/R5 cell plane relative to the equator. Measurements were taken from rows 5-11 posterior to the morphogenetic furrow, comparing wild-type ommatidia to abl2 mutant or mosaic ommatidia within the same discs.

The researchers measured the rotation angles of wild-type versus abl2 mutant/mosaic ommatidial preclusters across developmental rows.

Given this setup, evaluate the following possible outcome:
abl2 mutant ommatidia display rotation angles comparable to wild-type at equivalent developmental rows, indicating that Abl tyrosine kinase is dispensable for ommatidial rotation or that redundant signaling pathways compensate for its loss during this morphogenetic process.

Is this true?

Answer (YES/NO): NO